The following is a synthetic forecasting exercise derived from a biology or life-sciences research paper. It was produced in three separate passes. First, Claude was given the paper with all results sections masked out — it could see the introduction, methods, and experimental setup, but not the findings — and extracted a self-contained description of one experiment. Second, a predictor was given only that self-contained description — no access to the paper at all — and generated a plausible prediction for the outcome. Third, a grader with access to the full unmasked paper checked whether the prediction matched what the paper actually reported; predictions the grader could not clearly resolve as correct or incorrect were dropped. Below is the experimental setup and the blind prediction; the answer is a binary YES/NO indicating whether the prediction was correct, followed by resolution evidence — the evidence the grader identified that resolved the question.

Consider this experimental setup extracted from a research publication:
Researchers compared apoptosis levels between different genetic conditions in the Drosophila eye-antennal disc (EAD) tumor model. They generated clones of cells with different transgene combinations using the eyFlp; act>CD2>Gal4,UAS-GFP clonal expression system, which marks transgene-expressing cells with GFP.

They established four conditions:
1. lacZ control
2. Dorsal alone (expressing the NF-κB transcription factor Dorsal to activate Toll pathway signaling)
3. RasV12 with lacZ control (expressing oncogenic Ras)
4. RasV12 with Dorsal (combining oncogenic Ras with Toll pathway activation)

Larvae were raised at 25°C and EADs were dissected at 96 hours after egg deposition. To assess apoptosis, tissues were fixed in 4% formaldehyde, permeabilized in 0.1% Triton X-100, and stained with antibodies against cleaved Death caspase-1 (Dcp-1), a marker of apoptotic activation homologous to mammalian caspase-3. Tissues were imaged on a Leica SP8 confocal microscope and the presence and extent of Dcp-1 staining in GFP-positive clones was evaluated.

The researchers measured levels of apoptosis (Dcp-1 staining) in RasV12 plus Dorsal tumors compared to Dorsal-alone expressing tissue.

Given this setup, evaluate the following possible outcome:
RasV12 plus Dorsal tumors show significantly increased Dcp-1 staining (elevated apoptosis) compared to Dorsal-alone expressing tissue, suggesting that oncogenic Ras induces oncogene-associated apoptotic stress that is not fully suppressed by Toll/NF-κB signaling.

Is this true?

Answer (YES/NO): NO